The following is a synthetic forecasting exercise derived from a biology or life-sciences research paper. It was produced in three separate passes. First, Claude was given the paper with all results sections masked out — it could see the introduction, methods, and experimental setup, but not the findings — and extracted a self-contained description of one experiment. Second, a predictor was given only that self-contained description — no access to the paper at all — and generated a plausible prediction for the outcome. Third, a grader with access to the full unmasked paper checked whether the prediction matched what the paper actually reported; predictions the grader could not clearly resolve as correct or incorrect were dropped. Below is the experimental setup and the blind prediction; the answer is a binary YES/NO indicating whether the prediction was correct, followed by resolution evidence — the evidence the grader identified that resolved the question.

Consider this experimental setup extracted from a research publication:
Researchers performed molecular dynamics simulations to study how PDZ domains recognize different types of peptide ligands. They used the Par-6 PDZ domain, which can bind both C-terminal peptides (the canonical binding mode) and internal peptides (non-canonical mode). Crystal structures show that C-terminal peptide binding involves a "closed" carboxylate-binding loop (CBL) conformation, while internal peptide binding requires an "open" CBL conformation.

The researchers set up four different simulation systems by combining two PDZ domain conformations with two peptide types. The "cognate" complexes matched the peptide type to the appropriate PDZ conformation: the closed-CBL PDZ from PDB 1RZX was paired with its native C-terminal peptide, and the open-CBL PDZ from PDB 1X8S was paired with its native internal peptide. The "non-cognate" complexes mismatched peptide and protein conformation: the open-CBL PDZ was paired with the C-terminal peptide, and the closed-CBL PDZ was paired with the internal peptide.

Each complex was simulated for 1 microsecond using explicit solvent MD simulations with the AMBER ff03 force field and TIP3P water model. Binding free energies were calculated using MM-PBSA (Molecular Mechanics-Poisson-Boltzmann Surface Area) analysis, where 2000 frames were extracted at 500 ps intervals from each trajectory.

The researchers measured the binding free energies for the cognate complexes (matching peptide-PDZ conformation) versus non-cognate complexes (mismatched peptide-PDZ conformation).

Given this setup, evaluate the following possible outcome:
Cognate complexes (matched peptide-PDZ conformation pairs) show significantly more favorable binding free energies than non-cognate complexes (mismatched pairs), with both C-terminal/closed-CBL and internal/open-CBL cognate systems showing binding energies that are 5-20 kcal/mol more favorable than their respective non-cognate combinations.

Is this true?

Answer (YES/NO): NO